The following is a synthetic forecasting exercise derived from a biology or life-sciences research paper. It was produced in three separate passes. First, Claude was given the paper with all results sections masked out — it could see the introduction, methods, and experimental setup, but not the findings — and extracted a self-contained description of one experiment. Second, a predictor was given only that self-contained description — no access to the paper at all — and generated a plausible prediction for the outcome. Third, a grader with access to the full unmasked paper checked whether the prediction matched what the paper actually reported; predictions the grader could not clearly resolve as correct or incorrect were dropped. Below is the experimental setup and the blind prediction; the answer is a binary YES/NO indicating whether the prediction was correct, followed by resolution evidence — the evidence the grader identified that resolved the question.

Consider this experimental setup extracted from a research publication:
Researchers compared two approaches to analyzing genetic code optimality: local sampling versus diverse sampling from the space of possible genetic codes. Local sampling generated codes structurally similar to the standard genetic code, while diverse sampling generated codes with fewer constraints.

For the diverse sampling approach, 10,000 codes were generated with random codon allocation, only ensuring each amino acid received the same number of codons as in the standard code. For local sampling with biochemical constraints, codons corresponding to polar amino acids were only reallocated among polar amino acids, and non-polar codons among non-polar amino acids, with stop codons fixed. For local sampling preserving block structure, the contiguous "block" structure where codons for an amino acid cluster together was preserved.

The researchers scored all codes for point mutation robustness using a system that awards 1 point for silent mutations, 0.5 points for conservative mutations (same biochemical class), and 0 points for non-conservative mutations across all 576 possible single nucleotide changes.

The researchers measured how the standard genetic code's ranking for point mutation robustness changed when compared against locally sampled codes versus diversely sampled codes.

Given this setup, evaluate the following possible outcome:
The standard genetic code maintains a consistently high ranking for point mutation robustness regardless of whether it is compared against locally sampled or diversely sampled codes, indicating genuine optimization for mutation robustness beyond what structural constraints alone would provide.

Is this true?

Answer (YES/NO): YES